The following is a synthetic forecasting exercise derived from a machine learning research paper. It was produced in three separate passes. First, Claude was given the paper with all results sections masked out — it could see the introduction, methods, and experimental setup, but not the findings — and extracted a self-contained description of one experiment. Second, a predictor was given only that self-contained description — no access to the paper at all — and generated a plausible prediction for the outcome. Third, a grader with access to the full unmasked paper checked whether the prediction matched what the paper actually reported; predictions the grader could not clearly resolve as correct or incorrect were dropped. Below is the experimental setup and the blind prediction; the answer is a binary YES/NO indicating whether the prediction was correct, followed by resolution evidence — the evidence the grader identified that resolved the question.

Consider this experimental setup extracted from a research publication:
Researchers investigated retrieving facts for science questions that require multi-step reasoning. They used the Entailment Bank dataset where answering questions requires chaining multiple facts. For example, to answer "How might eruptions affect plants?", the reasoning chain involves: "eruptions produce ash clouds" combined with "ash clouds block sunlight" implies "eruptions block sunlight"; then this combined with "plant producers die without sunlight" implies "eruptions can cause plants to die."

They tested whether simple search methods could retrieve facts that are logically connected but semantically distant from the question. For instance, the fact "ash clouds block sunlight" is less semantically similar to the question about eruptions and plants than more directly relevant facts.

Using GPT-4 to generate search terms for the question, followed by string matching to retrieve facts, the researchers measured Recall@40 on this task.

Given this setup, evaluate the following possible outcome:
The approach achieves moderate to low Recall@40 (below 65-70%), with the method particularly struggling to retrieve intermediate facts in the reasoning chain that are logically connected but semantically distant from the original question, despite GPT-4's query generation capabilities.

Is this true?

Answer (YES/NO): YES